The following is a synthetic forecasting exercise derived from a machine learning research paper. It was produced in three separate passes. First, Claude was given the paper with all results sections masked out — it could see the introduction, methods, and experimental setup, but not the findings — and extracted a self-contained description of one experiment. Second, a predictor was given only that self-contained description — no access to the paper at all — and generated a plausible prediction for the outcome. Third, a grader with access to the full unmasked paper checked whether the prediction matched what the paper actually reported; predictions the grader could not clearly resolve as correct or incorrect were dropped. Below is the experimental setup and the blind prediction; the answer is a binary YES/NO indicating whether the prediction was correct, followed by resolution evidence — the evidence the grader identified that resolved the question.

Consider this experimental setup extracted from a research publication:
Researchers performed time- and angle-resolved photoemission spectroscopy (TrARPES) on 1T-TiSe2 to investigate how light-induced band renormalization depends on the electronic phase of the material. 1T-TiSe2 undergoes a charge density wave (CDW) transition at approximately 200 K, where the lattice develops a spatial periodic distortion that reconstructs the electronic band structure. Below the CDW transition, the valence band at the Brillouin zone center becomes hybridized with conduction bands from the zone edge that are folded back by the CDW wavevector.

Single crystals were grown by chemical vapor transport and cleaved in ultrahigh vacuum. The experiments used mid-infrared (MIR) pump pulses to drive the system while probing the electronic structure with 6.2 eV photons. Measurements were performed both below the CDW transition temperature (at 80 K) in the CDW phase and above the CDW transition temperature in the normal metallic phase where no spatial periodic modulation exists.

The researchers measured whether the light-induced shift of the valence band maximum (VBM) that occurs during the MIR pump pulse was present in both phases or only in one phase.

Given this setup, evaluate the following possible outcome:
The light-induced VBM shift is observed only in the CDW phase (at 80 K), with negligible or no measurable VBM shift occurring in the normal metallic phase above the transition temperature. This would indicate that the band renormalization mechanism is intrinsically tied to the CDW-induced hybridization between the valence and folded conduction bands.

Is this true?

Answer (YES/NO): YES